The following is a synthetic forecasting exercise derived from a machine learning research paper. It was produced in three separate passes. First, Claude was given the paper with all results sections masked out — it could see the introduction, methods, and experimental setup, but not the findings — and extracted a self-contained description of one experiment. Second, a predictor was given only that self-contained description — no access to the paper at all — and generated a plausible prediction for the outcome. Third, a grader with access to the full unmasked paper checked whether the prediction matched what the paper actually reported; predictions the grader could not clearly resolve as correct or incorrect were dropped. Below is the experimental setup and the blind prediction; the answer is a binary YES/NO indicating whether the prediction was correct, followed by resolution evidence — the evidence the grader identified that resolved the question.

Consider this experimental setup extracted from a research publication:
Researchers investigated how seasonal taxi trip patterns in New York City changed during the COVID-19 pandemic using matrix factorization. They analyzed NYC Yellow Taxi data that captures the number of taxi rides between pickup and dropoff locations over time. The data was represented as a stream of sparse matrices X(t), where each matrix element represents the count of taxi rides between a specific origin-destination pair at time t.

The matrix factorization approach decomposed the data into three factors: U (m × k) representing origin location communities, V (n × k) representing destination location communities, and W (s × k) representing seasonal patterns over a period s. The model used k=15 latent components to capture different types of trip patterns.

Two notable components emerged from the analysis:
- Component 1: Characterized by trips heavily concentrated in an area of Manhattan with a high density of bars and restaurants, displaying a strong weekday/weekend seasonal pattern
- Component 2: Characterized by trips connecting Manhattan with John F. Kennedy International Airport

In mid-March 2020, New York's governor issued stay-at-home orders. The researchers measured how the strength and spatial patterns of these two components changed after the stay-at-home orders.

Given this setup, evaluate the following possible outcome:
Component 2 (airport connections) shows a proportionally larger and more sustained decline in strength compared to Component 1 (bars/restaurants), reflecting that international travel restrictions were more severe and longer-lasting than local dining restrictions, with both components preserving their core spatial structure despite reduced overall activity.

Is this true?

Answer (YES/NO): NO